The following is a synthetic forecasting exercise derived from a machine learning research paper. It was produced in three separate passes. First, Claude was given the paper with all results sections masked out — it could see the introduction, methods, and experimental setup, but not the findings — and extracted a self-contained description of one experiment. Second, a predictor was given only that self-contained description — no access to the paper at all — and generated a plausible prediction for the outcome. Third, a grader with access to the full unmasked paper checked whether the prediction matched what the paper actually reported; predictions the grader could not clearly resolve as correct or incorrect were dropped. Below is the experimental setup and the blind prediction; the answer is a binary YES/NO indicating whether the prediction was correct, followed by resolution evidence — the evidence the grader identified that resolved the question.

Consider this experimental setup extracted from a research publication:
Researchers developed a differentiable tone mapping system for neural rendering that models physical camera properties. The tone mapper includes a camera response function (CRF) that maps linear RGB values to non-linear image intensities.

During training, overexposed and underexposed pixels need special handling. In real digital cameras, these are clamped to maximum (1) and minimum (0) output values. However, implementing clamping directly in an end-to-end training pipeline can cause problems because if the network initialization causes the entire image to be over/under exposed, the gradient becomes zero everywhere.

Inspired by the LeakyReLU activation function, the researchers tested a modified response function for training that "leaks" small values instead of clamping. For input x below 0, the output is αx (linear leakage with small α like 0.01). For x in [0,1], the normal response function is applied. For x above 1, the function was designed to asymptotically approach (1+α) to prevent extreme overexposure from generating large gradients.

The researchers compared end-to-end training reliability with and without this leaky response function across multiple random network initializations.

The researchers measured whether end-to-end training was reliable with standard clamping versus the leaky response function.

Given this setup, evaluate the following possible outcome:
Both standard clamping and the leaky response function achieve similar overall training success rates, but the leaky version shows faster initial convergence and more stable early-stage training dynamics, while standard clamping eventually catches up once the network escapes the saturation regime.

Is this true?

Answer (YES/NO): NO